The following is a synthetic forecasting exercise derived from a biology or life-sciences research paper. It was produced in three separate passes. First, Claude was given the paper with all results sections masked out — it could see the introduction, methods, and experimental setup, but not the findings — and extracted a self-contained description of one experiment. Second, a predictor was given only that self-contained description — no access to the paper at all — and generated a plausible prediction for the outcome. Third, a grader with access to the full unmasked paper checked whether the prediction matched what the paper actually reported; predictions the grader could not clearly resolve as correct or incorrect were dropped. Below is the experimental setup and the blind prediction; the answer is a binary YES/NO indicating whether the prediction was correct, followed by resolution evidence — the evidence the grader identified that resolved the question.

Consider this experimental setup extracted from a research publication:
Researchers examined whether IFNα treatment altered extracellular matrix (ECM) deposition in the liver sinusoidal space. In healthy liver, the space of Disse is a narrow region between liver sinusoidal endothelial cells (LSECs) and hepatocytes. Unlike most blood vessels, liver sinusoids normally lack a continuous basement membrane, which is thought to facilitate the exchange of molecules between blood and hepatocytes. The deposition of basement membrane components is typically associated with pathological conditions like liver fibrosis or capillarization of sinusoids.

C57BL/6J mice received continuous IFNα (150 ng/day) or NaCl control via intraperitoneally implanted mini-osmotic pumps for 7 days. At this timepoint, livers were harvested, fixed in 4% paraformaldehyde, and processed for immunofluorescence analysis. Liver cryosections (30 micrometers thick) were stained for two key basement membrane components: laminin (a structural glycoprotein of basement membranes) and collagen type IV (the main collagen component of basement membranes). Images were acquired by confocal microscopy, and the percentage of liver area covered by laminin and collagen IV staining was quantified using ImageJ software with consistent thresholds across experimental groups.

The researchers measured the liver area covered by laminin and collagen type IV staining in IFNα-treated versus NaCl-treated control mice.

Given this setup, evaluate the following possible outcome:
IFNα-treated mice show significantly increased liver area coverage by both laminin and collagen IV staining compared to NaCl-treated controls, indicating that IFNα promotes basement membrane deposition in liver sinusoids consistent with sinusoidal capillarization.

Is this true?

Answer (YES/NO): YES